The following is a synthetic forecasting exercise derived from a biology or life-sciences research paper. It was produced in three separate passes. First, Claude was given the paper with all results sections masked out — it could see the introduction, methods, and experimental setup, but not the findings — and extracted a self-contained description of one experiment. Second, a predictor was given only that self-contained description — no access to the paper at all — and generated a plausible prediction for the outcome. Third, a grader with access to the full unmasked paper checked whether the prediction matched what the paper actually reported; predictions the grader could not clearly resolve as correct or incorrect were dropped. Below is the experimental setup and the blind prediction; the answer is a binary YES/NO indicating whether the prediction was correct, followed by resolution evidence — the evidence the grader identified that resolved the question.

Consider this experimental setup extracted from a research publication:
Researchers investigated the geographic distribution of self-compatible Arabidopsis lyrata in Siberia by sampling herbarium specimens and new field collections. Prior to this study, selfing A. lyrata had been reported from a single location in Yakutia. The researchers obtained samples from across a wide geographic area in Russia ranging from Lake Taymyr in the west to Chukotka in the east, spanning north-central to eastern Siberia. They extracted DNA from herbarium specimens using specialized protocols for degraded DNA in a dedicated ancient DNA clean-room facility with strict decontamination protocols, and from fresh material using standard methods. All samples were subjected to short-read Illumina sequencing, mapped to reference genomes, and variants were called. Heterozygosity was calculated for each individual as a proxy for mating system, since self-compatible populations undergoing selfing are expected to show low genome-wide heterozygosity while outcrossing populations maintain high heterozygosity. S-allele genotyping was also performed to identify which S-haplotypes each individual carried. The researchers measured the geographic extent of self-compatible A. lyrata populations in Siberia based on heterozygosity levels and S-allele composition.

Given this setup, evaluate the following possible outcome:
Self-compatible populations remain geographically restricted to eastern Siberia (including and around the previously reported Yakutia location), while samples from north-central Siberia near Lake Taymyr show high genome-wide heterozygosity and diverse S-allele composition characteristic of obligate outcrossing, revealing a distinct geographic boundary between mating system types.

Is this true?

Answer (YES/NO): NO